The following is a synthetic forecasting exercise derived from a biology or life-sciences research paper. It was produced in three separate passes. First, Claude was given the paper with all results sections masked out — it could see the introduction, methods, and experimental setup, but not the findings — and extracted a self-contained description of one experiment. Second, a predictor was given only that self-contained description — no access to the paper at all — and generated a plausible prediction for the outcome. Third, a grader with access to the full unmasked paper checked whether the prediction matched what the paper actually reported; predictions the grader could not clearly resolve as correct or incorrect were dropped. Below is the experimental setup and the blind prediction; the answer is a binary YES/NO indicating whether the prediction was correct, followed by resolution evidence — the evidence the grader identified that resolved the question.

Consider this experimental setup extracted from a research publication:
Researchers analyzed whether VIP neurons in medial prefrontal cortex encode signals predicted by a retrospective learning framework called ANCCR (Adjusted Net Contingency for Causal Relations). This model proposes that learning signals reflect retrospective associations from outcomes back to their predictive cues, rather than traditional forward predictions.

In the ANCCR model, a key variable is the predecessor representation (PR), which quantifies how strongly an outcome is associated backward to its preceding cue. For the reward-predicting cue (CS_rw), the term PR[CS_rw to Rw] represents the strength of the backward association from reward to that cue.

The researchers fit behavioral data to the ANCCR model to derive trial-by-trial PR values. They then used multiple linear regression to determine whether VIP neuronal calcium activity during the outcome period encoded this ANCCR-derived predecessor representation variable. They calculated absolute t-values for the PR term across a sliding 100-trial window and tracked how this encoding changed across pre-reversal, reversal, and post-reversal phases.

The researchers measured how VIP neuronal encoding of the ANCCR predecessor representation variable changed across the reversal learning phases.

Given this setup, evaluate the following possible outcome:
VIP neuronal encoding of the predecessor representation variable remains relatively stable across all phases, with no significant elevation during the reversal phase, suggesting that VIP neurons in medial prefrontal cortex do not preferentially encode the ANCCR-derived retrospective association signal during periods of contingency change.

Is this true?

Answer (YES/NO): NO